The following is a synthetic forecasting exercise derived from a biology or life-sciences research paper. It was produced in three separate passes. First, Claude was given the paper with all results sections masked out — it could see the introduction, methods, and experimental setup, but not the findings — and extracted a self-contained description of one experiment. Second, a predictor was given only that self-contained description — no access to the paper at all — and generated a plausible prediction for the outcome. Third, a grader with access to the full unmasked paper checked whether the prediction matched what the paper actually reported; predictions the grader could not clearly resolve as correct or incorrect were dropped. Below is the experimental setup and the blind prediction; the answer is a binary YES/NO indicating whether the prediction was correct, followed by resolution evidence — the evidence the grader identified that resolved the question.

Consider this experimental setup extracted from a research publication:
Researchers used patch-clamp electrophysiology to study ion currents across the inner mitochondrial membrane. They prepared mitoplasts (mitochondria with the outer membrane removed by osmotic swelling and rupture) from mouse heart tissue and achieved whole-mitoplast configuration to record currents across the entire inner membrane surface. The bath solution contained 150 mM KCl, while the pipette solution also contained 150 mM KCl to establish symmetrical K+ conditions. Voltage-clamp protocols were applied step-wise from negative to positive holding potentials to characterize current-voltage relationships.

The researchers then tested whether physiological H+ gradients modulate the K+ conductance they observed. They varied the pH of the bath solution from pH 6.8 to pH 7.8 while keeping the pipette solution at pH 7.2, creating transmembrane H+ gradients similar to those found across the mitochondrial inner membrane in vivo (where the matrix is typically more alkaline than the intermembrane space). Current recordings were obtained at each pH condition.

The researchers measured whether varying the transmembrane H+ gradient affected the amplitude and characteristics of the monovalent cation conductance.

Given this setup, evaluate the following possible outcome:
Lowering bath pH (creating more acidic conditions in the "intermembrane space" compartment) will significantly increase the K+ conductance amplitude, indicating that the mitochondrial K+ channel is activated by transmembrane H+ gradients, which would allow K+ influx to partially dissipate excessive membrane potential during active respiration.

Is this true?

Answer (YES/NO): NO